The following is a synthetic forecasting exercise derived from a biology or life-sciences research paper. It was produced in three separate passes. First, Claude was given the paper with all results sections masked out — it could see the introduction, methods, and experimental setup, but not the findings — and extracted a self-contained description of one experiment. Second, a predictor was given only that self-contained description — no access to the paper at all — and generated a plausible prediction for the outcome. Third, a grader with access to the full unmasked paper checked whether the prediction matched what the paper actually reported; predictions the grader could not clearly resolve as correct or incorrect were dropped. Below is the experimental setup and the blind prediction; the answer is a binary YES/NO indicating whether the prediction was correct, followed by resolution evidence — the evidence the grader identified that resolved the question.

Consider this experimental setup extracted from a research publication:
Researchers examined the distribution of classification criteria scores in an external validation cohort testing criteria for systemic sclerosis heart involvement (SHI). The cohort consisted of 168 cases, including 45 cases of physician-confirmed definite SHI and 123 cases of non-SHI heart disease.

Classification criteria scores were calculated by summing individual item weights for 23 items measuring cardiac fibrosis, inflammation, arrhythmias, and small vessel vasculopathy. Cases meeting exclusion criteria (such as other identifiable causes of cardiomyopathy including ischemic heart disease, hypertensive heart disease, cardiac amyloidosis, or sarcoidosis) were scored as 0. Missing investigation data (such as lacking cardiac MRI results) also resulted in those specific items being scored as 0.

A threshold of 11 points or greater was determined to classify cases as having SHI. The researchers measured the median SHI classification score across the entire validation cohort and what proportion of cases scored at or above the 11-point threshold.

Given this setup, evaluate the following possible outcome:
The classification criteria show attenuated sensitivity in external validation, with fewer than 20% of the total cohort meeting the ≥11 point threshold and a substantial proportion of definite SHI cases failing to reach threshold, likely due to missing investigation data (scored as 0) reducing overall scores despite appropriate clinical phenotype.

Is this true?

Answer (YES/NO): NO